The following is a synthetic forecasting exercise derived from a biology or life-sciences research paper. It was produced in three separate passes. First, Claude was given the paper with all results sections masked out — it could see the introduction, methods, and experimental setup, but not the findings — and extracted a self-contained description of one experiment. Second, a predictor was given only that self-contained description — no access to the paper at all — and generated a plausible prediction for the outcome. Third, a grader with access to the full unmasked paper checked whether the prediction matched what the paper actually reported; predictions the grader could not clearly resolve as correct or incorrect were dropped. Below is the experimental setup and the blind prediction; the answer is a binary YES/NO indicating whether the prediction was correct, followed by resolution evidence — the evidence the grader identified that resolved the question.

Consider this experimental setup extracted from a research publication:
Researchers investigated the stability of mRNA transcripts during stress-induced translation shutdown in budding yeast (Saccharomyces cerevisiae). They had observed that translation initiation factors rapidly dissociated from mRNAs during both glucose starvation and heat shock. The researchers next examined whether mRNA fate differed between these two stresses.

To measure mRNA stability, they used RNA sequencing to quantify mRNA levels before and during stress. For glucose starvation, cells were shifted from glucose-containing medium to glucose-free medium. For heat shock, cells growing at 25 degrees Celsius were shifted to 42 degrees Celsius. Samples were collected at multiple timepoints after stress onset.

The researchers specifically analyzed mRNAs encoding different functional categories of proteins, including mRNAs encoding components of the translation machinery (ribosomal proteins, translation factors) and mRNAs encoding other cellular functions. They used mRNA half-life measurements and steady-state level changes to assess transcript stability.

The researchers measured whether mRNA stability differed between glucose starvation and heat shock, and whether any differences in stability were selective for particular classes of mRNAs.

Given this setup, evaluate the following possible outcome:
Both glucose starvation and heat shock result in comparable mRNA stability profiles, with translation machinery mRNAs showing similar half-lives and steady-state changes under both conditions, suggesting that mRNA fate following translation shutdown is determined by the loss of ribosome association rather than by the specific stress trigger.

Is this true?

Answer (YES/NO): NO